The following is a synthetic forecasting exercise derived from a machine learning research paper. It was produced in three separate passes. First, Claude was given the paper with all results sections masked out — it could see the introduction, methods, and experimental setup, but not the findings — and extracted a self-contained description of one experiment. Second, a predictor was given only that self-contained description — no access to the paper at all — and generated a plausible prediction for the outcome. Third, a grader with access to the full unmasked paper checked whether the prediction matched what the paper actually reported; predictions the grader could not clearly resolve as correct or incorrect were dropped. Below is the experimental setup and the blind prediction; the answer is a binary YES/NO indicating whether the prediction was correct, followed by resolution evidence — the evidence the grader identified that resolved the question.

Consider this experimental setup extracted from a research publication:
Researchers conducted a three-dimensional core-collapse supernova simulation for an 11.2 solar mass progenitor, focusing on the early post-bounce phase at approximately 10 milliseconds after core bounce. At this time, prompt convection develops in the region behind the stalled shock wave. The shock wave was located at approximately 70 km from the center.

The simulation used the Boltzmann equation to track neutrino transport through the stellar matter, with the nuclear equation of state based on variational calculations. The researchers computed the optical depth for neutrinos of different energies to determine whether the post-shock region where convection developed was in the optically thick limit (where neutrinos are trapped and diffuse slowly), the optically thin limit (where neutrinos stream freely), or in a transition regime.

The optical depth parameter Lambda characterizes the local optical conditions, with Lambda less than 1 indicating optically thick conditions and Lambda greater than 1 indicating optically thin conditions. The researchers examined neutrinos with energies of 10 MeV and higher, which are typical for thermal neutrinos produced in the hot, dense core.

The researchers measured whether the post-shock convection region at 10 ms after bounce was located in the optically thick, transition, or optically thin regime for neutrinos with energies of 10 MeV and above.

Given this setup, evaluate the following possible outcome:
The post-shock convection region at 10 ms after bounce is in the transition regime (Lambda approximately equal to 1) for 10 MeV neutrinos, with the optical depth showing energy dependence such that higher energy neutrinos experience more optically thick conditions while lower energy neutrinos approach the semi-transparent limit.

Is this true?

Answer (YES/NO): NO